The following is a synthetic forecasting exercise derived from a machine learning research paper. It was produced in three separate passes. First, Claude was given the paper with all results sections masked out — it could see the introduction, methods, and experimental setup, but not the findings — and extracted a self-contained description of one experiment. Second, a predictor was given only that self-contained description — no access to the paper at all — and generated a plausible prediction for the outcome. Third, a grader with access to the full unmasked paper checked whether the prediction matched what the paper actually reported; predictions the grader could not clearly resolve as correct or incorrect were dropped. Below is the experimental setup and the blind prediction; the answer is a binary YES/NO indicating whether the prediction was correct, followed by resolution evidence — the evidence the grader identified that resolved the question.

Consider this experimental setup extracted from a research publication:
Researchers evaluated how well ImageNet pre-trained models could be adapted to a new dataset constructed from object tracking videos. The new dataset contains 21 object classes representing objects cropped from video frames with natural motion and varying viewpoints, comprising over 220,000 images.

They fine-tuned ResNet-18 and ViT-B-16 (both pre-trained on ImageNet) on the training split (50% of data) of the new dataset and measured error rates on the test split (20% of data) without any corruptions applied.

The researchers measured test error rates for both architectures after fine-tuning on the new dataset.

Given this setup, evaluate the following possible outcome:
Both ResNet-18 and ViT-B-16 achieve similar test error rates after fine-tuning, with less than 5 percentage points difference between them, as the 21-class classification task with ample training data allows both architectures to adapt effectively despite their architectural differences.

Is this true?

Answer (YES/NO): NO